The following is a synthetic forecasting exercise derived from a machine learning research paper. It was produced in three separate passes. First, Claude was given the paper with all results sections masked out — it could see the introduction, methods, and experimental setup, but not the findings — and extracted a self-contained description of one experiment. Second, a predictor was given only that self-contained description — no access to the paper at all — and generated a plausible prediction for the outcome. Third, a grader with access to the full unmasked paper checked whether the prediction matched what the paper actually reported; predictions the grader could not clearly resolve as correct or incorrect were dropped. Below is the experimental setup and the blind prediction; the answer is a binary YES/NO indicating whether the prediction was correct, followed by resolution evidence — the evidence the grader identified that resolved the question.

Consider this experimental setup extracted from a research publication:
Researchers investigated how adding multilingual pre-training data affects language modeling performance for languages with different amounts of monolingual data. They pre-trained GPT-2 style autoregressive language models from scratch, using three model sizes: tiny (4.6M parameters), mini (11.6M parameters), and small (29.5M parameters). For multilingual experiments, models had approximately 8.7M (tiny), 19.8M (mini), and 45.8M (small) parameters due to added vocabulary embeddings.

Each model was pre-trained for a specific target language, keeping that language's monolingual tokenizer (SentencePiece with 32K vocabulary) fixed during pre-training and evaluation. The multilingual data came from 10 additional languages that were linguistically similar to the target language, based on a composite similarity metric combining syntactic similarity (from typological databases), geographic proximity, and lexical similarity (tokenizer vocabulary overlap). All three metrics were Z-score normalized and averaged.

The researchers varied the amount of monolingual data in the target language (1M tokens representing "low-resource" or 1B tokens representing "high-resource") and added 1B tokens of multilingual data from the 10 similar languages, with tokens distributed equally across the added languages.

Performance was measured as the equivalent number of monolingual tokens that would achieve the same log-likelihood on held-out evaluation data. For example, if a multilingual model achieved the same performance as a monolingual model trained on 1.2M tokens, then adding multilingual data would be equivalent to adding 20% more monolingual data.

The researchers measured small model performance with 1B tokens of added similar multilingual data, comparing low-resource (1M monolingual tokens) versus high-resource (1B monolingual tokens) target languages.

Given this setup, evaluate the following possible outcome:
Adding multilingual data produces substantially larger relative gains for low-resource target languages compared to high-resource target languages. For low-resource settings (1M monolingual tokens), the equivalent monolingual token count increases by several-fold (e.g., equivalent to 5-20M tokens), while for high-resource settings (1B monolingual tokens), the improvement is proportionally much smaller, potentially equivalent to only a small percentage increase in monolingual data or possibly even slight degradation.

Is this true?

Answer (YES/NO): NO